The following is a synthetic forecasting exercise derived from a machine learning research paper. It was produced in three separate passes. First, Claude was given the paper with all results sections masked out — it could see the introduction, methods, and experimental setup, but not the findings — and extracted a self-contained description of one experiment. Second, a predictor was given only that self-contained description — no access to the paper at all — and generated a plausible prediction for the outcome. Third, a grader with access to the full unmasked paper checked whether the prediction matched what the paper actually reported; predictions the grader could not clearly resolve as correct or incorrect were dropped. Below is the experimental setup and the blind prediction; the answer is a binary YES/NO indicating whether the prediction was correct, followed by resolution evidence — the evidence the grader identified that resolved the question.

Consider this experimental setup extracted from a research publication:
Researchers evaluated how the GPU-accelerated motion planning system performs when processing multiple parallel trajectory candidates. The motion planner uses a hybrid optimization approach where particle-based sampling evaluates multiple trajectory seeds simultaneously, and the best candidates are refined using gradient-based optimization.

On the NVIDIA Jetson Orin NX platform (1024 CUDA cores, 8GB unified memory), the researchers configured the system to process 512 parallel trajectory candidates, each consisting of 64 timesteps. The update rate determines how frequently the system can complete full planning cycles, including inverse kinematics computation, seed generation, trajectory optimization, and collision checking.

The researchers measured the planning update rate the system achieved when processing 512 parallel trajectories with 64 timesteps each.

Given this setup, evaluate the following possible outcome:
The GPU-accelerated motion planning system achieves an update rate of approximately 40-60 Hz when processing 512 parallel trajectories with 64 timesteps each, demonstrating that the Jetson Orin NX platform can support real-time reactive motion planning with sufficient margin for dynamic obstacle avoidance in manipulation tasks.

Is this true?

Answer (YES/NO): NO